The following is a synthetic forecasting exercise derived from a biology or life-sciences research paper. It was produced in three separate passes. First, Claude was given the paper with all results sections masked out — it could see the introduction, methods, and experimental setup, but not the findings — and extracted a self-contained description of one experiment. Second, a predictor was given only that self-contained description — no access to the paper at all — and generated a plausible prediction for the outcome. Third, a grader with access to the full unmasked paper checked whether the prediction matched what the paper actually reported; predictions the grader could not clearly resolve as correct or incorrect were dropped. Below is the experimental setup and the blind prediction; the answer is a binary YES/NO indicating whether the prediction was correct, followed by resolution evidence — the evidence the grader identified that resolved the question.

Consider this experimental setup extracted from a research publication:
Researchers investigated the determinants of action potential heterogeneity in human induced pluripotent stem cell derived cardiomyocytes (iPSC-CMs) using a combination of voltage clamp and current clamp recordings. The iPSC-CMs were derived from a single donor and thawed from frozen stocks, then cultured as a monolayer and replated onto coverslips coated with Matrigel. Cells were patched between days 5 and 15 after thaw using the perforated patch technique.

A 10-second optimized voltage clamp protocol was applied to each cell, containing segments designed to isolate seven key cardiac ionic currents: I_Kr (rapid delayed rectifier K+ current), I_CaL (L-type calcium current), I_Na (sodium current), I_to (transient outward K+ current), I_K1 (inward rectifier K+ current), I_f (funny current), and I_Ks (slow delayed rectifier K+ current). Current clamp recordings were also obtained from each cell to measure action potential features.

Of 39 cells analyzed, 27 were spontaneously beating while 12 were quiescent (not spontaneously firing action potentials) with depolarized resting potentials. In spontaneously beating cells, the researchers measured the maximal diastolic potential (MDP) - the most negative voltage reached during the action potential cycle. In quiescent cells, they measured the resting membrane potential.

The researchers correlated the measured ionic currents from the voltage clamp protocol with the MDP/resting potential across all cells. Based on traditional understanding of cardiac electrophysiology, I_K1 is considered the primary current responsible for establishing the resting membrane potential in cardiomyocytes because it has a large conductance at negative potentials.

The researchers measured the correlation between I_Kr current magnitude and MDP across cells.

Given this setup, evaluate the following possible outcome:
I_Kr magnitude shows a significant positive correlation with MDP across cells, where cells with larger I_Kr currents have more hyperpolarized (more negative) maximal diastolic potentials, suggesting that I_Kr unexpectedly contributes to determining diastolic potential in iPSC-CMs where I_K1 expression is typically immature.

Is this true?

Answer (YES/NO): YES